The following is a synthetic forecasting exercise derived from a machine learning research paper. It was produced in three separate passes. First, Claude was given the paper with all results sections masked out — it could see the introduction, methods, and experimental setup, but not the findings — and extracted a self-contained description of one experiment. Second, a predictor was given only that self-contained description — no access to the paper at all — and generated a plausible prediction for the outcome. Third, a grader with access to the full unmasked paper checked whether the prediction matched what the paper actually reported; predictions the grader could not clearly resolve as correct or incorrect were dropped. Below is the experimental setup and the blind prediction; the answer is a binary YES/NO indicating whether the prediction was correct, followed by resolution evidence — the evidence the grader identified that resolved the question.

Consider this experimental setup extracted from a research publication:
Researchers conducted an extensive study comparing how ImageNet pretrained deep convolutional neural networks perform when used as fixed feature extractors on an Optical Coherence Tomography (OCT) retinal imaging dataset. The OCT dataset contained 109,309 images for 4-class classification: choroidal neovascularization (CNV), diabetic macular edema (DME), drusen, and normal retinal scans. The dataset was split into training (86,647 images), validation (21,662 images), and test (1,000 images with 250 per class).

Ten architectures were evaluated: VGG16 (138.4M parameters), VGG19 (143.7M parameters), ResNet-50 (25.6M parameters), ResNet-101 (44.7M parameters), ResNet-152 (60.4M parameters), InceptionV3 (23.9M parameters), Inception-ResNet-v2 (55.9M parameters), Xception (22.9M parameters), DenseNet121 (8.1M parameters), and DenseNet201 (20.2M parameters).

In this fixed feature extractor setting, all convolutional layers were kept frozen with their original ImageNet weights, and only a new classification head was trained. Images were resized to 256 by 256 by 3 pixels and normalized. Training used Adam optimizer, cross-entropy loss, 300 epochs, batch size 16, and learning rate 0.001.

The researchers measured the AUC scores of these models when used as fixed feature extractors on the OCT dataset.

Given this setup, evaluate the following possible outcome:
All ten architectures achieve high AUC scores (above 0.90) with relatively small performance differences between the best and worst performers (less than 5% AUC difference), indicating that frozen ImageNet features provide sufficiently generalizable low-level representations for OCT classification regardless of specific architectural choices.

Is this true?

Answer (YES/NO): NO